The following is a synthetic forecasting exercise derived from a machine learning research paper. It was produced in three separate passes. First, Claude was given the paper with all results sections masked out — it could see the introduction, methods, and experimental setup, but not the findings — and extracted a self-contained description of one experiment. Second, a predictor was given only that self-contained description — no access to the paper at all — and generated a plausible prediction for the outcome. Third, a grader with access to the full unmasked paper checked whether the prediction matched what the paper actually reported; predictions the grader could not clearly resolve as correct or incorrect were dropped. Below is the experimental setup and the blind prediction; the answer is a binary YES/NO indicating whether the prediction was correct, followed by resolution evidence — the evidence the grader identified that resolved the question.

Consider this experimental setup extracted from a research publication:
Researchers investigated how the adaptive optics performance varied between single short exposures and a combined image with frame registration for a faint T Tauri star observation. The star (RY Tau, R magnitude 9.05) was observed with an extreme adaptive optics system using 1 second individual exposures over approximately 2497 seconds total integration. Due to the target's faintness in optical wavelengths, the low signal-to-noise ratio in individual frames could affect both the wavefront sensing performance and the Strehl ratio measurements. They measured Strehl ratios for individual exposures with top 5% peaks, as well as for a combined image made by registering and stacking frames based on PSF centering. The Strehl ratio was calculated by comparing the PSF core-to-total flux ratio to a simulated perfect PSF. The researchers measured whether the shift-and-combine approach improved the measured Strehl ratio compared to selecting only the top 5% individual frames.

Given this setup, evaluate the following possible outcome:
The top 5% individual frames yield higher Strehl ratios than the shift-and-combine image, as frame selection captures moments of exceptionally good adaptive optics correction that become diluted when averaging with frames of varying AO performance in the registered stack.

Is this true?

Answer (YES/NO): NO